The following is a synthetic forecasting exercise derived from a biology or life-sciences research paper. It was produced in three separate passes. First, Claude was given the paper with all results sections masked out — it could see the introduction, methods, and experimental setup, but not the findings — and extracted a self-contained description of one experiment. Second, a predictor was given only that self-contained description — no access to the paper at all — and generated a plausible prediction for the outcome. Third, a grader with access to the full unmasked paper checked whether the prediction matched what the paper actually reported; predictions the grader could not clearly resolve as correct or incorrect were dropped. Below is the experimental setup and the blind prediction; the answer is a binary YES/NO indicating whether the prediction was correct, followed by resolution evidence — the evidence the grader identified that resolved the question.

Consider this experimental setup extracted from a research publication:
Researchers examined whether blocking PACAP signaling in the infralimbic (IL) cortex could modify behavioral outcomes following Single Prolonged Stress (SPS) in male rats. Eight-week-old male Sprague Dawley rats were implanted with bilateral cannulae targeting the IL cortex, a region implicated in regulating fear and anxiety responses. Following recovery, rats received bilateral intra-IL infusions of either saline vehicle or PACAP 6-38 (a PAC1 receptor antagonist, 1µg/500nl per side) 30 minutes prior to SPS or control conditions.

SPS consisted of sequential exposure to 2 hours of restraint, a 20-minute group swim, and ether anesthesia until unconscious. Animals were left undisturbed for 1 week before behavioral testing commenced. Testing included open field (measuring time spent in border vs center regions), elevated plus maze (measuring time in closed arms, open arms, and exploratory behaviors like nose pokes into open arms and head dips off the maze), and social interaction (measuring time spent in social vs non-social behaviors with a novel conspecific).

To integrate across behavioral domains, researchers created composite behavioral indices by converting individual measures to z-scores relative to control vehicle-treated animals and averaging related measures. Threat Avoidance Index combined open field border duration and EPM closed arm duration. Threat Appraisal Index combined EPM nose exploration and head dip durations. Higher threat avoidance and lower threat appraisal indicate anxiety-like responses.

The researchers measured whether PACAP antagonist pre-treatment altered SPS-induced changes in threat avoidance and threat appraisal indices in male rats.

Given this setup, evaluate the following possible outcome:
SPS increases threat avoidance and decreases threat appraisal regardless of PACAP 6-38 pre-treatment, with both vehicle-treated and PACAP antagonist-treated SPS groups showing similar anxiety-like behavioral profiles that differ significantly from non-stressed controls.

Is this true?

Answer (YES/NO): NO